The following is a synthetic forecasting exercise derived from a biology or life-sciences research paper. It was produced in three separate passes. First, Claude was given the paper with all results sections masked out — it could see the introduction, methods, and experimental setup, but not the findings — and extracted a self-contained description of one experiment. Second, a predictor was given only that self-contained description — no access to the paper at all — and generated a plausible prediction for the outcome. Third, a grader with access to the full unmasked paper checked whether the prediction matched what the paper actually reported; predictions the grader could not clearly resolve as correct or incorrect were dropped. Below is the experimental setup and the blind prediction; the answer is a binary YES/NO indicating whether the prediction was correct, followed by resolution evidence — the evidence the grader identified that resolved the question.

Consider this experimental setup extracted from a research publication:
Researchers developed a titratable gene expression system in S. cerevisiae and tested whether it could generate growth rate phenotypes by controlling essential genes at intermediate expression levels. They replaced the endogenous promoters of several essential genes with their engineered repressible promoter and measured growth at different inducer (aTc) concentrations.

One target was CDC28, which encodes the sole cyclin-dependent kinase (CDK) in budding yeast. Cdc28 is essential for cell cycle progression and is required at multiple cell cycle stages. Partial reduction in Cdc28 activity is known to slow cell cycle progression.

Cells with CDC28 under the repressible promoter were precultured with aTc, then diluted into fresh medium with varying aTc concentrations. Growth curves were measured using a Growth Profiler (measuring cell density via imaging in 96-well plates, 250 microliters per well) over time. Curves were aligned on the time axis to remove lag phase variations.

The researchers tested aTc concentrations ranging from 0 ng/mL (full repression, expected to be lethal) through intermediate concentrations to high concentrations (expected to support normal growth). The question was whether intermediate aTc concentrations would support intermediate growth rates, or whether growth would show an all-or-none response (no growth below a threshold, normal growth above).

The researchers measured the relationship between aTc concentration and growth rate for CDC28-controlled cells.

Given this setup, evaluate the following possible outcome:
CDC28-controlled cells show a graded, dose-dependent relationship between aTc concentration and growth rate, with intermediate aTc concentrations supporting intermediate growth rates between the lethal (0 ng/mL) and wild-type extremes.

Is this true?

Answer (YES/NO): YES